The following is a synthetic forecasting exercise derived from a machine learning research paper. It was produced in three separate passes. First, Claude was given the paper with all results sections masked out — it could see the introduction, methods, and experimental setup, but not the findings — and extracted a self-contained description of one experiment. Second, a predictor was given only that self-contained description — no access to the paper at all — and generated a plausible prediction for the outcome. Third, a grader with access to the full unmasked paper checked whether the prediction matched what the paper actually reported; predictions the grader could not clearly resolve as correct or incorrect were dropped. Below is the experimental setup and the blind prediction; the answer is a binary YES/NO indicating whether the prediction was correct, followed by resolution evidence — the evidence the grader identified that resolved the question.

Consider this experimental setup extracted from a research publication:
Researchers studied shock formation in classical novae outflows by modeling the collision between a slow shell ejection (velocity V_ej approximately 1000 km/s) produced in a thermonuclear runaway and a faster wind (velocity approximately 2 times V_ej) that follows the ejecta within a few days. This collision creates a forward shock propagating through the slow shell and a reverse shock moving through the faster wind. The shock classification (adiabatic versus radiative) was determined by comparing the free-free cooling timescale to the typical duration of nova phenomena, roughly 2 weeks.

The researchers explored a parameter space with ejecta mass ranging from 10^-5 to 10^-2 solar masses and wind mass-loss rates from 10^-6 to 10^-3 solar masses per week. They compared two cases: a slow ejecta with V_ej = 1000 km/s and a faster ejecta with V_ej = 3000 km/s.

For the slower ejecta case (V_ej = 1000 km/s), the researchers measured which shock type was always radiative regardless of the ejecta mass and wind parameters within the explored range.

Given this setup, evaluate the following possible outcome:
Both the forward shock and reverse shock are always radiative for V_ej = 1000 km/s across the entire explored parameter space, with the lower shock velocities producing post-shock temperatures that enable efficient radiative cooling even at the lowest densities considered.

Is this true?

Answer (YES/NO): NO